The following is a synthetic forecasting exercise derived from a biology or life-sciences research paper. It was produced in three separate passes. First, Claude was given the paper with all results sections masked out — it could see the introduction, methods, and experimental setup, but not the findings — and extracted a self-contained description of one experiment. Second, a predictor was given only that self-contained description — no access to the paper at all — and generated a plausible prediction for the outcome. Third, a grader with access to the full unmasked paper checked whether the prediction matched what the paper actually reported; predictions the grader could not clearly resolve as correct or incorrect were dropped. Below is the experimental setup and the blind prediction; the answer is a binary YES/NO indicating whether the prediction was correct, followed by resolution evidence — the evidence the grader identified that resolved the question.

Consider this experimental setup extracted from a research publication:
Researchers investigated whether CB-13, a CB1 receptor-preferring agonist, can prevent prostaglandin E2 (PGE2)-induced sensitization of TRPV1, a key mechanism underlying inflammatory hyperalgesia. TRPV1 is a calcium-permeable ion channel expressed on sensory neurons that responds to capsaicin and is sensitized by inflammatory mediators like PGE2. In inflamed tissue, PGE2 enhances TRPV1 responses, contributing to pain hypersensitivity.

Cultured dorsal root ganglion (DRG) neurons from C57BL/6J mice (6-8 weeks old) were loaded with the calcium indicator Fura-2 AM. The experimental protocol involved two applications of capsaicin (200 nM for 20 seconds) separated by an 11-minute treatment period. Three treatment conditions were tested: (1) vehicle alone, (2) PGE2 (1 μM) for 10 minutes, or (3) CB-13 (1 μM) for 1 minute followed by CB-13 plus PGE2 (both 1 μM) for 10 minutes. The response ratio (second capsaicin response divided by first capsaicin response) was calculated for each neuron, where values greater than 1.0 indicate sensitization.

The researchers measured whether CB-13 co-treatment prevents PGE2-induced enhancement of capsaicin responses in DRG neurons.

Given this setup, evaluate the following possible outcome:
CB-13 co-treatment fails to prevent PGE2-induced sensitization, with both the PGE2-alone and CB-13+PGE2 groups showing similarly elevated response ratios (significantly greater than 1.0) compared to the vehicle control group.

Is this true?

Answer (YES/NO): NO